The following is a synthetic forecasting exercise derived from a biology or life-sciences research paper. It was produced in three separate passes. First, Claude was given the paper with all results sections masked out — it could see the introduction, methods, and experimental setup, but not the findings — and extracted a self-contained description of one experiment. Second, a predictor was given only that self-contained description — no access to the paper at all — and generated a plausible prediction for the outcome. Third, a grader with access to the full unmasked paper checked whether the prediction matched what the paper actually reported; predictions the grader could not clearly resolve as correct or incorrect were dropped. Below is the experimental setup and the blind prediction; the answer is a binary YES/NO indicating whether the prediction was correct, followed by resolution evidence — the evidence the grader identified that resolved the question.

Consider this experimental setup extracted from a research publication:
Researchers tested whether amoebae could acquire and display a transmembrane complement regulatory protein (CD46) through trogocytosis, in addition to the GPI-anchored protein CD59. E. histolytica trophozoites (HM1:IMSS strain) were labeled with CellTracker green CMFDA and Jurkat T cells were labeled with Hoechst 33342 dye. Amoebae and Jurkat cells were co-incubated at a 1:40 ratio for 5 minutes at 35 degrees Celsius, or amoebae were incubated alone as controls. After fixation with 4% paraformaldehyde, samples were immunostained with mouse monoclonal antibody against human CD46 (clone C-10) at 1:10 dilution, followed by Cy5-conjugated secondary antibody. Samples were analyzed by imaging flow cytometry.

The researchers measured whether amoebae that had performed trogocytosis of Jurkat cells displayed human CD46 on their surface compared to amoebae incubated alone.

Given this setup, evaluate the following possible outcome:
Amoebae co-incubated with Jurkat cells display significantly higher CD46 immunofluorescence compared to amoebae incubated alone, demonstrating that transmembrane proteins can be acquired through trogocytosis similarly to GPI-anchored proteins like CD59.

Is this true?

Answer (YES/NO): YES